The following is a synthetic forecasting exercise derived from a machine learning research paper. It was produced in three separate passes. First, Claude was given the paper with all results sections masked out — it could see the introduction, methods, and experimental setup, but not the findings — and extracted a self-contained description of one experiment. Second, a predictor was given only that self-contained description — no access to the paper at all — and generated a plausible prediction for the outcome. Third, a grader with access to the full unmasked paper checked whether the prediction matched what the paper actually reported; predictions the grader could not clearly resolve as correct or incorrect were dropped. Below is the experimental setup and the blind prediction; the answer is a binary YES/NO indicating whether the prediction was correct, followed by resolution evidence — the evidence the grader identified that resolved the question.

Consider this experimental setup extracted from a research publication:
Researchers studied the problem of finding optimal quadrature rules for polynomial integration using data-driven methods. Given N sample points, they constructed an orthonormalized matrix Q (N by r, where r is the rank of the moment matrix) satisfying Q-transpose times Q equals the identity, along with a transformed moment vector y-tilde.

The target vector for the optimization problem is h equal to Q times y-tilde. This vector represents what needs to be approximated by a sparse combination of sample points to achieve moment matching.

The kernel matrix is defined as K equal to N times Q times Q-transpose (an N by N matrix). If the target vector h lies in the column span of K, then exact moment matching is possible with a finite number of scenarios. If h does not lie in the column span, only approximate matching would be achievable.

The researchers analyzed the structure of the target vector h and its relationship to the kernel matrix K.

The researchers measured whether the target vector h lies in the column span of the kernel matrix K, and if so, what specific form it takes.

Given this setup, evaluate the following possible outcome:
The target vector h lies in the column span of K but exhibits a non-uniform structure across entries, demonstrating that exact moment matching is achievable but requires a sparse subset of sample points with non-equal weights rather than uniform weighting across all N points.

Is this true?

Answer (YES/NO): NO